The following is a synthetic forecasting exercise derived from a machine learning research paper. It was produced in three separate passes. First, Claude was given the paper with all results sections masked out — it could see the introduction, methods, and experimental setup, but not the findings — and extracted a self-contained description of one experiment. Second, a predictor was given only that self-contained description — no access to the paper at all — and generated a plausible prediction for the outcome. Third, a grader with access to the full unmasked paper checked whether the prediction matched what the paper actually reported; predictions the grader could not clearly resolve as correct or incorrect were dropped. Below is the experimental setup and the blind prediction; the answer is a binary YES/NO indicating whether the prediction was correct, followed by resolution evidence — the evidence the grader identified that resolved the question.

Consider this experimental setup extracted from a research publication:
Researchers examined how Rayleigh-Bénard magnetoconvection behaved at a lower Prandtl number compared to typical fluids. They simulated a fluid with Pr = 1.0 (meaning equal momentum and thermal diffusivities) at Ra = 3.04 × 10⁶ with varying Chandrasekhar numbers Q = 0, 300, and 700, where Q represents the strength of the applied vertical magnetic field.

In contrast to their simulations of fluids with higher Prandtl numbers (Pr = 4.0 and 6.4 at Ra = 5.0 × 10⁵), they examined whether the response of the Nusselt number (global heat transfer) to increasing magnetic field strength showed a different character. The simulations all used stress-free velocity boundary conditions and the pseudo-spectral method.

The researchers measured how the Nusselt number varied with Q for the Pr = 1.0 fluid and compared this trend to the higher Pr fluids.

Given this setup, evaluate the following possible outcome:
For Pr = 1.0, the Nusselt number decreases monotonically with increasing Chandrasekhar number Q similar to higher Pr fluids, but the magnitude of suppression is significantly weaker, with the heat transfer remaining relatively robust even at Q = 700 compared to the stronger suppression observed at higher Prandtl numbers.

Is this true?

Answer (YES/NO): NO